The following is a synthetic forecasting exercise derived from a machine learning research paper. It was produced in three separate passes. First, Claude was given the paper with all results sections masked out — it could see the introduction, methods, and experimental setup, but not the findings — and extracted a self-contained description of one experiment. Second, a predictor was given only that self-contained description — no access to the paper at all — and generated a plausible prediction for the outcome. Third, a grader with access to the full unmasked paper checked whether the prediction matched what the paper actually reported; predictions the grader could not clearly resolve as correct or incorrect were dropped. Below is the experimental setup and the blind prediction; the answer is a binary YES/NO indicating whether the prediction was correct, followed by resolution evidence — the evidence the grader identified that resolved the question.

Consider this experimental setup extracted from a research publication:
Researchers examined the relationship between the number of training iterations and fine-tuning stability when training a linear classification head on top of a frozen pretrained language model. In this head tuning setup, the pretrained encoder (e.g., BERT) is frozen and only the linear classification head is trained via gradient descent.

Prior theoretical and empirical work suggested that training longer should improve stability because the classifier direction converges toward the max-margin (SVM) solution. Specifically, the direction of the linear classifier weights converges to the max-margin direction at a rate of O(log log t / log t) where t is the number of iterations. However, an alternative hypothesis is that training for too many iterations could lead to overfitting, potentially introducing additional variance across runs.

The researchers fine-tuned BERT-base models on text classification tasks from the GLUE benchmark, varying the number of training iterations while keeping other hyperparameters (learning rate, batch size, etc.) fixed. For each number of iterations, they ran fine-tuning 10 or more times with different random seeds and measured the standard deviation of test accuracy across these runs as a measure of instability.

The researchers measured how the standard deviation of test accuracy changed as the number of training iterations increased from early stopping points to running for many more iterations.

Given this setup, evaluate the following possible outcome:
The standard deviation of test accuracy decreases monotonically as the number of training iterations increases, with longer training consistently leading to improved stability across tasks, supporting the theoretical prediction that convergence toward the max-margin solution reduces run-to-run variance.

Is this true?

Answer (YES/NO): NO